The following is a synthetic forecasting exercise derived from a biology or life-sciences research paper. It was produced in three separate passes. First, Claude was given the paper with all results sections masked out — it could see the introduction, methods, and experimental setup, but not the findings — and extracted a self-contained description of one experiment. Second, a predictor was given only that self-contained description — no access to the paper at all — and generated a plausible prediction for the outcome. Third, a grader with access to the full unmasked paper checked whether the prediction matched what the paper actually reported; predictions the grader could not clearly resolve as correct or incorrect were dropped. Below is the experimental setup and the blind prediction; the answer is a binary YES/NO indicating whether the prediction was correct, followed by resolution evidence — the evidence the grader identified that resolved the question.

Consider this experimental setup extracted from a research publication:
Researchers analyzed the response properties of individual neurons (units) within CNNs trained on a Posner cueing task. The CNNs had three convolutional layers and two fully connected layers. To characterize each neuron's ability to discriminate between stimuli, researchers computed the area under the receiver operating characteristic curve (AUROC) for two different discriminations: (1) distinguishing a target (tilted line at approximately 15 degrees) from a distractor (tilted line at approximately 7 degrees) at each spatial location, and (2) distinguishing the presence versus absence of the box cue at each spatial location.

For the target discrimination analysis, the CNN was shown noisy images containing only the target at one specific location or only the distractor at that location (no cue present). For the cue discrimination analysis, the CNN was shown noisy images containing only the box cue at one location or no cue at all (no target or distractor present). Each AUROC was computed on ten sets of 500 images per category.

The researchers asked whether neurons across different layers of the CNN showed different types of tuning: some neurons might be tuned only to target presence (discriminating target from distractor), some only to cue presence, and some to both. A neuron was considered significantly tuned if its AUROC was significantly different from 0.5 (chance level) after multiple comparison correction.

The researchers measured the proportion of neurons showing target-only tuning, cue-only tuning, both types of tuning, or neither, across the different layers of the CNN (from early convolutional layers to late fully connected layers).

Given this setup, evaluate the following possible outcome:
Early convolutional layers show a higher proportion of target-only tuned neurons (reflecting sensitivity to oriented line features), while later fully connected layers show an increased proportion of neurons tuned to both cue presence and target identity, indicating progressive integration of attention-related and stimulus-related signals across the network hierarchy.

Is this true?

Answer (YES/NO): YES